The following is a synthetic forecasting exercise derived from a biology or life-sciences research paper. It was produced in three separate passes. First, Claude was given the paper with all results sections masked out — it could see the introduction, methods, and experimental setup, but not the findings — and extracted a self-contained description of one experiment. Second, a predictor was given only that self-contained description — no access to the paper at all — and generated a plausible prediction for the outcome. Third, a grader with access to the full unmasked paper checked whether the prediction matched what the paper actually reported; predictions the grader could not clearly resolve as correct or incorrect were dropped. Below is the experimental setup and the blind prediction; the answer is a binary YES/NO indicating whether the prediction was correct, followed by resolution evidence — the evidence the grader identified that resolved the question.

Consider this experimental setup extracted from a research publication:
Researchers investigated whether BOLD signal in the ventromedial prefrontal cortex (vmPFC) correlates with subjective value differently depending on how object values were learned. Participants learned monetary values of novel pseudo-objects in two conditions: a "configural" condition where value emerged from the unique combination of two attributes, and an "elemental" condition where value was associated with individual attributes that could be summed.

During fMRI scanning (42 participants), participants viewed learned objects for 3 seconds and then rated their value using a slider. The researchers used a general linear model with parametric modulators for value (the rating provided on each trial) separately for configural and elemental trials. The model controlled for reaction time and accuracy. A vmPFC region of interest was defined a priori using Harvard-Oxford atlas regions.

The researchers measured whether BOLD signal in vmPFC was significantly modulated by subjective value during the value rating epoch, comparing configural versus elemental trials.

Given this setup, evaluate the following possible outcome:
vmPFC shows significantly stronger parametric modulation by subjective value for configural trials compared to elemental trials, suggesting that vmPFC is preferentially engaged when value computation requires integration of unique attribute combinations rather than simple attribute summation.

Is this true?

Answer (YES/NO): NO